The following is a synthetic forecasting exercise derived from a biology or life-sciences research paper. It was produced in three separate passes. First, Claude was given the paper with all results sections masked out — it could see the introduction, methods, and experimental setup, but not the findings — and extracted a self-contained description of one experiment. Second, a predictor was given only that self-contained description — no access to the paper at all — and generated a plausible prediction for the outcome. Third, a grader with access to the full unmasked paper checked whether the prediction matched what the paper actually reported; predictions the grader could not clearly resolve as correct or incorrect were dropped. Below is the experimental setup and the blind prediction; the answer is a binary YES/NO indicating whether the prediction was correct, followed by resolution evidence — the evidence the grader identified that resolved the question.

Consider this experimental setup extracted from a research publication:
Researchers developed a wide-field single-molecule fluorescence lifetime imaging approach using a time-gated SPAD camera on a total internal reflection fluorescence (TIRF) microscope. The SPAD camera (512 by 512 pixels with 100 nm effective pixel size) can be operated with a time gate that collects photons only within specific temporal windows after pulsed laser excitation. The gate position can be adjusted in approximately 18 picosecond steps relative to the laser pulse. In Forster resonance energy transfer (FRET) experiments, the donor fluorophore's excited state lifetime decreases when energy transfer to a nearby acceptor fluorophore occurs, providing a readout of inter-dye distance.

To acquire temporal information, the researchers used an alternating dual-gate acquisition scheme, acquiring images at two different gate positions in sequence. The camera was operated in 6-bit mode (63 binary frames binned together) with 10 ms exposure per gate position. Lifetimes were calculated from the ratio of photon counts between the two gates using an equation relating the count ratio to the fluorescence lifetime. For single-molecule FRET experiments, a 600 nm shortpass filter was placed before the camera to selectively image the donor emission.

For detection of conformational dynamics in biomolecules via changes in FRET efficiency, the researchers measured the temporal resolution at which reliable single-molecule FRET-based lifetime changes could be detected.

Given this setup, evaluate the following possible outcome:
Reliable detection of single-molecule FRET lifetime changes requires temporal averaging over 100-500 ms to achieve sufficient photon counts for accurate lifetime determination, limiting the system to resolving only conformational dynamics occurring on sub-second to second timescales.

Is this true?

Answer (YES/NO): YES